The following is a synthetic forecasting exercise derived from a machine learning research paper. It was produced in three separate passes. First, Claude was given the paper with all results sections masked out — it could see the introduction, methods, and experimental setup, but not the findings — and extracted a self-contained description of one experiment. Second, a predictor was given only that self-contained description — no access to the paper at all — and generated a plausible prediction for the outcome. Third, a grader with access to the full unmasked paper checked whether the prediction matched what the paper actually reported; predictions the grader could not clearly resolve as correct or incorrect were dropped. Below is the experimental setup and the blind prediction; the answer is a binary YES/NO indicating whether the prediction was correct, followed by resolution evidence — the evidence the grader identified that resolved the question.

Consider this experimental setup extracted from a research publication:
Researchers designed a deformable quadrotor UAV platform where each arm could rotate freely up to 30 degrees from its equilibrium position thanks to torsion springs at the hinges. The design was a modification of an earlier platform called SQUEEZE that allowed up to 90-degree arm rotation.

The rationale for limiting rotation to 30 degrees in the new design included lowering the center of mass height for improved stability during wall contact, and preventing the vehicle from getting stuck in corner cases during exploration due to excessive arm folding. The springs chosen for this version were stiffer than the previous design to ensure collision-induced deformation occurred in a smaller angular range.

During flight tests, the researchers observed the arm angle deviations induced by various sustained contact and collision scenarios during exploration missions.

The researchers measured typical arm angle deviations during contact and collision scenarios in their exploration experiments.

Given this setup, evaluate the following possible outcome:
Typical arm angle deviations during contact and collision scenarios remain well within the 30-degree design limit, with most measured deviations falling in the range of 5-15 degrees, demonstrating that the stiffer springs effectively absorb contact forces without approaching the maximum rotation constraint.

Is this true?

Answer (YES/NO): YES